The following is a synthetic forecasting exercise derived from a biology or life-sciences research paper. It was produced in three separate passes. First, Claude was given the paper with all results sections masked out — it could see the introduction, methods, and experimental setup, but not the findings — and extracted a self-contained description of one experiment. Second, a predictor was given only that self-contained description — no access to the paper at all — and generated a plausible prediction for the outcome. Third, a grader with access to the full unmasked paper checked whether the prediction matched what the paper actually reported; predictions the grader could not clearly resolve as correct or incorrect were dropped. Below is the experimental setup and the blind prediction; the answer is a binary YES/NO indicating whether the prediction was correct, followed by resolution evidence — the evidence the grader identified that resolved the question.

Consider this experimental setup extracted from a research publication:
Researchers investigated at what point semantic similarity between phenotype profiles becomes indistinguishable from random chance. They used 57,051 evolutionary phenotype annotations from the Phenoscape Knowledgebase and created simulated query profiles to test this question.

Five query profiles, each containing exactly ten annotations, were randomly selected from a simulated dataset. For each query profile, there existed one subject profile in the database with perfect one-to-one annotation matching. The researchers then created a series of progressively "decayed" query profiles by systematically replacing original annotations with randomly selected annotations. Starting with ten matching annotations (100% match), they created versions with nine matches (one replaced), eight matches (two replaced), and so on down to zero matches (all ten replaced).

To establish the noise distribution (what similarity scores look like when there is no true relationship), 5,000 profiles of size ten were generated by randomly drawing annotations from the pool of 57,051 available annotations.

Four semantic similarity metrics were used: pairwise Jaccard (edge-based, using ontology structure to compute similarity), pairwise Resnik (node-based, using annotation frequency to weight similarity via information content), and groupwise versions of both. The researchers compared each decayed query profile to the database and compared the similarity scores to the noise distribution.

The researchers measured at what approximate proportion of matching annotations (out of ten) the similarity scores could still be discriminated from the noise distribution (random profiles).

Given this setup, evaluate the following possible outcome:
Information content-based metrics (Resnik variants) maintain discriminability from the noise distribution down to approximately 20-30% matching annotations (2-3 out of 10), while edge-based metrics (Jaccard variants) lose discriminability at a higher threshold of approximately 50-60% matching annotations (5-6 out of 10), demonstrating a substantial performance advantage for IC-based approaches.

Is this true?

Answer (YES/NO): NO